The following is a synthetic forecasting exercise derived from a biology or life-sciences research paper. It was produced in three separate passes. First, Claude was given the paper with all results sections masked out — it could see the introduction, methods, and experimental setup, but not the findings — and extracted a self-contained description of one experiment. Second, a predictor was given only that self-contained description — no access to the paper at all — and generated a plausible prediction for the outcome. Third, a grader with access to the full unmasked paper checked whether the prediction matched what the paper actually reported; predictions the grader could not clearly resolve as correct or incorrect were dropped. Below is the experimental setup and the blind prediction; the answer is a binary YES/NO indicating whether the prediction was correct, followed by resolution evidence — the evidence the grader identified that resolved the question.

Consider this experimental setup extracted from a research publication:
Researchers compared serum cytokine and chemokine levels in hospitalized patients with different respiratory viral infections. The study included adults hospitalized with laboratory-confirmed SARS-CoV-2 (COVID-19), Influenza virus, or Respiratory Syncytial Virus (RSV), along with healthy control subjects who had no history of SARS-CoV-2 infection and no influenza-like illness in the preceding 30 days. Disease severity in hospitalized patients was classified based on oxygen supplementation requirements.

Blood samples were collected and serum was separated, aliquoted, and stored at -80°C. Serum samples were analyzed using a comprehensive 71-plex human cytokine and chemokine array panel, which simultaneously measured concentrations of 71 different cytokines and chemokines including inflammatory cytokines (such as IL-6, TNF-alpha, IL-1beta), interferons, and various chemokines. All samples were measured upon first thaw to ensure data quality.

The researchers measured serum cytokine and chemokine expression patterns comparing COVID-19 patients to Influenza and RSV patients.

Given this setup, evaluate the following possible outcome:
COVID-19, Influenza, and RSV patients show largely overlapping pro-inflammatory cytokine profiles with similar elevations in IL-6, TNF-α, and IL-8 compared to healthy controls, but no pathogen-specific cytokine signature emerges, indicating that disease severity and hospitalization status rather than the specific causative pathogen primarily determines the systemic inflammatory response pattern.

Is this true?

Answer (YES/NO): YES